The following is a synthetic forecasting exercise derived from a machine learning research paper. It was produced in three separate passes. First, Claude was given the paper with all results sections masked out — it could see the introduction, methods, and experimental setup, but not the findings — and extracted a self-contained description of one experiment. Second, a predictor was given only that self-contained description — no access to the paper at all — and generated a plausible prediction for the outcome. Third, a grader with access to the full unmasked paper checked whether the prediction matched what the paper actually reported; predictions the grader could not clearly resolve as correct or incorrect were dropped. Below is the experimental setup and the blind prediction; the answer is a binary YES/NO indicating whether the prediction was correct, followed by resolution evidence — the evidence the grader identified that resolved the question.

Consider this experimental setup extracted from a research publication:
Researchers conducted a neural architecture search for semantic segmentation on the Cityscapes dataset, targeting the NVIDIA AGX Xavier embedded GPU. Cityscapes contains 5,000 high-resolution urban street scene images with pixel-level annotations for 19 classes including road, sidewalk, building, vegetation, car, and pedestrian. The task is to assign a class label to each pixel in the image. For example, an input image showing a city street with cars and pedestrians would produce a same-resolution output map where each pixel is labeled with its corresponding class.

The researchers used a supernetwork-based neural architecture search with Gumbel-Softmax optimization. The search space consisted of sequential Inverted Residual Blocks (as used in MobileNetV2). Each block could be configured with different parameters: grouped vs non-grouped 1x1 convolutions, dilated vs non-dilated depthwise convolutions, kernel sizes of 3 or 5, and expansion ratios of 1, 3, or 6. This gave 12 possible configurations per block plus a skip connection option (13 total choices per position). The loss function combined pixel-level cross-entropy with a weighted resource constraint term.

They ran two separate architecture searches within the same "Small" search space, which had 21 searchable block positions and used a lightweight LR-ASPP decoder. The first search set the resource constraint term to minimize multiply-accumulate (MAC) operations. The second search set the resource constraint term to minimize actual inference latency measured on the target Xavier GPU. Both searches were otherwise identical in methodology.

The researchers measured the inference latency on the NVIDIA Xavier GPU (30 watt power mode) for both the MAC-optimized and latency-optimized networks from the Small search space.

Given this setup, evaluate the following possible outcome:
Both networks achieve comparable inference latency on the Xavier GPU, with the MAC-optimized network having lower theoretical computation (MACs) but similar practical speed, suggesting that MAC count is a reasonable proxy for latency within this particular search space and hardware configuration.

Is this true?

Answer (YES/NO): NO